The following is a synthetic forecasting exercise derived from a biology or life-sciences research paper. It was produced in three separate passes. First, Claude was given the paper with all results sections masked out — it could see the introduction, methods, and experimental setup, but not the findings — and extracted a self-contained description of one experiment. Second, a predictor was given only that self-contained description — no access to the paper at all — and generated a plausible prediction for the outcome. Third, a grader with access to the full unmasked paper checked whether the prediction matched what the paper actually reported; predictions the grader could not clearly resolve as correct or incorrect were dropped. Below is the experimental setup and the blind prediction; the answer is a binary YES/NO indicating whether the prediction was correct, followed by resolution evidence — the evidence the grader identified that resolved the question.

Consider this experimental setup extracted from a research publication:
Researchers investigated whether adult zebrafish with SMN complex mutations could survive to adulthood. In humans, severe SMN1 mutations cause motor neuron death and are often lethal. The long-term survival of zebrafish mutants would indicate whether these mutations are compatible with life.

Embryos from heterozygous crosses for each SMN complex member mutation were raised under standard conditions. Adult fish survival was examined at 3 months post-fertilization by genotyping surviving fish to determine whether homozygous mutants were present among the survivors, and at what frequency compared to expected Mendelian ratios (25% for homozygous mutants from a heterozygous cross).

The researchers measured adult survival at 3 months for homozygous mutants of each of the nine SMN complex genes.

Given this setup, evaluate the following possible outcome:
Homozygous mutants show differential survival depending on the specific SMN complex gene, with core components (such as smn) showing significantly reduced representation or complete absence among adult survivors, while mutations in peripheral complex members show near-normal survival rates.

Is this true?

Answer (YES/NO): NO